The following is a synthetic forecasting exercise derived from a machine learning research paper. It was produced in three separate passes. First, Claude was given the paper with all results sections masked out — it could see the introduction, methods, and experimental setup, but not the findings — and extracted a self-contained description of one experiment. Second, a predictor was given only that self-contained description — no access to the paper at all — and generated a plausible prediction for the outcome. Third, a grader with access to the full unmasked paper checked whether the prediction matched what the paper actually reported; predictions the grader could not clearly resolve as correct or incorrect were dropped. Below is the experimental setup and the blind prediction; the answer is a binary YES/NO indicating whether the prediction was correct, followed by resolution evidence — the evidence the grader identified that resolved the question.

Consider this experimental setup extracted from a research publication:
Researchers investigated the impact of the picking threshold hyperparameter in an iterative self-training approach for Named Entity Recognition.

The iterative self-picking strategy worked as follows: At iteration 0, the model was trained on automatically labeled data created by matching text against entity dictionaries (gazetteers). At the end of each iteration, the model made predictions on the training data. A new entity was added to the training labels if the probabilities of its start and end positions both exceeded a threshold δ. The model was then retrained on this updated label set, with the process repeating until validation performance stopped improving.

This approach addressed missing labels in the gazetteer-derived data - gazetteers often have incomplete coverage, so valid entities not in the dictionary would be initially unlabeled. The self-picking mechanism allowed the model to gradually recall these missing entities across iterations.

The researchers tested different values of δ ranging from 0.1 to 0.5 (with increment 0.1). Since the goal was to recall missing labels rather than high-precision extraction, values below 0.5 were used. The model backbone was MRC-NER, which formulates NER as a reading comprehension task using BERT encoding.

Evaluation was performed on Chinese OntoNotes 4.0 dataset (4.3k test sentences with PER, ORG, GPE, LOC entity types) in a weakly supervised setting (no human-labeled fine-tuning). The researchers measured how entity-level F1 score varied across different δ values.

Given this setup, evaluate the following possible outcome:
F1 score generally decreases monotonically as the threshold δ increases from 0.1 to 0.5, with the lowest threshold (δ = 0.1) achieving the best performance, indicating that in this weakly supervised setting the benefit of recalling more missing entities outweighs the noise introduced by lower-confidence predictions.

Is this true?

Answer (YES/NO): YES